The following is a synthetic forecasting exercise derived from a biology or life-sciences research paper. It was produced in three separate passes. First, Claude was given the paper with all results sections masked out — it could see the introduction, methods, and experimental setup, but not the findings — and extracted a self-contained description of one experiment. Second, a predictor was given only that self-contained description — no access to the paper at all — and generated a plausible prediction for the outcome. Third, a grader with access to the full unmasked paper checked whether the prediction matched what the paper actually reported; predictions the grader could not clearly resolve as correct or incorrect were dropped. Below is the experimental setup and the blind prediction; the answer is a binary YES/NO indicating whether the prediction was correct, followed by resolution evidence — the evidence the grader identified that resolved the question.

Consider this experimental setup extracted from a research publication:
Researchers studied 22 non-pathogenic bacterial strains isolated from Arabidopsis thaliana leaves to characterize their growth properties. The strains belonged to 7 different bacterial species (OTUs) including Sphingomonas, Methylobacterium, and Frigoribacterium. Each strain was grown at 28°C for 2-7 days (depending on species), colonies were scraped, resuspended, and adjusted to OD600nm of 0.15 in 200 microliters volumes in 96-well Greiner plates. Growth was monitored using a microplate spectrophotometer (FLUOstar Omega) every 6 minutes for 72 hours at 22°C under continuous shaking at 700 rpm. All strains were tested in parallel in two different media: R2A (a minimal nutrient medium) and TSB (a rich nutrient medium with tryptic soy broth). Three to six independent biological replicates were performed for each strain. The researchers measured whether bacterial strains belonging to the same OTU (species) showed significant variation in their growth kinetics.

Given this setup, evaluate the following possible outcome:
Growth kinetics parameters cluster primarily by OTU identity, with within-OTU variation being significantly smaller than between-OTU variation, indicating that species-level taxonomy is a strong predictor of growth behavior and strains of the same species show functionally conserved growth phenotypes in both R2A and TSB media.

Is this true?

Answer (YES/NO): NO